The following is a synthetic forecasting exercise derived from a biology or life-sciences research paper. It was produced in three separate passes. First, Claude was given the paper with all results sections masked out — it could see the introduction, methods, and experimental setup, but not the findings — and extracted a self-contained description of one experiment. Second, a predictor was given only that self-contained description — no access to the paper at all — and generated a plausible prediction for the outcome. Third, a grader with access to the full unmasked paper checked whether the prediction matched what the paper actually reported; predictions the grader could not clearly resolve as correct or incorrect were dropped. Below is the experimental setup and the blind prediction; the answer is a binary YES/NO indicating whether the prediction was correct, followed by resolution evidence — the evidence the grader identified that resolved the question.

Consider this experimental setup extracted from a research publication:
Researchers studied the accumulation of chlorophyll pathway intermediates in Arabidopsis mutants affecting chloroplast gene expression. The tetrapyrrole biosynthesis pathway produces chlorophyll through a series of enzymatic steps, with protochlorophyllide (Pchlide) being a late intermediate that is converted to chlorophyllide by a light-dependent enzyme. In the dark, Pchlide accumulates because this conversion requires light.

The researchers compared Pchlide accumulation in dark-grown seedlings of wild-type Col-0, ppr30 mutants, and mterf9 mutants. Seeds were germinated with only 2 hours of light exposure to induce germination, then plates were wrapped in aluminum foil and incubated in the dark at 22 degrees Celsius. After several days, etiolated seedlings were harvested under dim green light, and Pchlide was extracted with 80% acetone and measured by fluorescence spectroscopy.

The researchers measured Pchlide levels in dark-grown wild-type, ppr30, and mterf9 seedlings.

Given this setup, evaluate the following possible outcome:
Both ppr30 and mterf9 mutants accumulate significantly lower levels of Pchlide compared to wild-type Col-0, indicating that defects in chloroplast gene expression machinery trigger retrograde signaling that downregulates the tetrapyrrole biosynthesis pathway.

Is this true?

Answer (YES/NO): NO